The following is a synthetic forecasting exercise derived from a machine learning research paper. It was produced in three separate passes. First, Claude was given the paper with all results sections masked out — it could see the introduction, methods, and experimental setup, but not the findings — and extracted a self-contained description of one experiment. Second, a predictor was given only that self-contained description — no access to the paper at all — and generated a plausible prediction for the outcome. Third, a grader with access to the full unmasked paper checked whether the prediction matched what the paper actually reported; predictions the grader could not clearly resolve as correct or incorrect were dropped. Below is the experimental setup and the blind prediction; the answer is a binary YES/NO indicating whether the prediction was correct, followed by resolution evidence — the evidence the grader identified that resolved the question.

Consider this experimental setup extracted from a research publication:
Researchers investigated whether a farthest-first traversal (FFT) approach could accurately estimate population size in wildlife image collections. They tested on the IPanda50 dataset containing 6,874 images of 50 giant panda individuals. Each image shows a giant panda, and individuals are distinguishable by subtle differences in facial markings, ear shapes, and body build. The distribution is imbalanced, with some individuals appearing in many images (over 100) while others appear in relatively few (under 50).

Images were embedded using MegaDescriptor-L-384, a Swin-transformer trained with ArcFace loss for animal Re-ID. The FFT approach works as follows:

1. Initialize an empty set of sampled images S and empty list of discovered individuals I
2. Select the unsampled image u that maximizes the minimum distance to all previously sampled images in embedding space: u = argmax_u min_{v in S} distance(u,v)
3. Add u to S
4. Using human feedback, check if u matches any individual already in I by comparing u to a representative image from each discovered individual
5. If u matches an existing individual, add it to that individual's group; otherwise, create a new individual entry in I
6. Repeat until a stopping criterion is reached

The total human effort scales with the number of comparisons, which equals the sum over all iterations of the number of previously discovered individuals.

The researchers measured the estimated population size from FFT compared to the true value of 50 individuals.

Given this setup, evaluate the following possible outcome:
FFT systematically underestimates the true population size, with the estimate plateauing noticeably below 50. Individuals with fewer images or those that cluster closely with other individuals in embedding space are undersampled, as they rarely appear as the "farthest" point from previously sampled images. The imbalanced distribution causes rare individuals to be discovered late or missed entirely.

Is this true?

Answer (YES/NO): YES